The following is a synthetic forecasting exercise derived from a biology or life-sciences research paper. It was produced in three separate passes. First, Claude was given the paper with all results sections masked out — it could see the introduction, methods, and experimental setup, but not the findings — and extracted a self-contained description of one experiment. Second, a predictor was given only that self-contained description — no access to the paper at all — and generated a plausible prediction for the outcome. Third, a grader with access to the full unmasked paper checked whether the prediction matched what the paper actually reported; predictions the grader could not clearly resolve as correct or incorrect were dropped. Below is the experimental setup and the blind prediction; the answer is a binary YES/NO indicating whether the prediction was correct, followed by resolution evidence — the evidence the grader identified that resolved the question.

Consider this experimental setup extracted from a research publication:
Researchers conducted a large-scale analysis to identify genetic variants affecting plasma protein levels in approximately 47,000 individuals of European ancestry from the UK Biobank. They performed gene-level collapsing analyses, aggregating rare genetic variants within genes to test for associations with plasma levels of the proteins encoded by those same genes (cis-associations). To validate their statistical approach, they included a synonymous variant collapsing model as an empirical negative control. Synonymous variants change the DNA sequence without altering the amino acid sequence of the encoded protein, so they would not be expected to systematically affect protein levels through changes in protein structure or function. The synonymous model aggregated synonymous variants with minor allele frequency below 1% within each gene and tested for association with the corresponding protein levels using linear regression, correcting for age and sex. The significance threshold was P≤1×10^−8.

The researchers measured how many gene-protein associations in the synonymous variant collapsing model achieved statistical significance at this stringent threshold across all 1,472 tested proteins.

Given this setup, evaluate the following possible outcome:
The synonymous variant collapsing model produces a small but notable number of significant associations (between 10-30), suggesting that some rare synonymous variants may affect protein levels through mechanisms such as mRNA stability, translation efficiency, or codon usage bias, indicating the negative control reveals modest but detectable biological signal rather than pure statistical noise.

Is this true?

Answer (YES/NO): NO